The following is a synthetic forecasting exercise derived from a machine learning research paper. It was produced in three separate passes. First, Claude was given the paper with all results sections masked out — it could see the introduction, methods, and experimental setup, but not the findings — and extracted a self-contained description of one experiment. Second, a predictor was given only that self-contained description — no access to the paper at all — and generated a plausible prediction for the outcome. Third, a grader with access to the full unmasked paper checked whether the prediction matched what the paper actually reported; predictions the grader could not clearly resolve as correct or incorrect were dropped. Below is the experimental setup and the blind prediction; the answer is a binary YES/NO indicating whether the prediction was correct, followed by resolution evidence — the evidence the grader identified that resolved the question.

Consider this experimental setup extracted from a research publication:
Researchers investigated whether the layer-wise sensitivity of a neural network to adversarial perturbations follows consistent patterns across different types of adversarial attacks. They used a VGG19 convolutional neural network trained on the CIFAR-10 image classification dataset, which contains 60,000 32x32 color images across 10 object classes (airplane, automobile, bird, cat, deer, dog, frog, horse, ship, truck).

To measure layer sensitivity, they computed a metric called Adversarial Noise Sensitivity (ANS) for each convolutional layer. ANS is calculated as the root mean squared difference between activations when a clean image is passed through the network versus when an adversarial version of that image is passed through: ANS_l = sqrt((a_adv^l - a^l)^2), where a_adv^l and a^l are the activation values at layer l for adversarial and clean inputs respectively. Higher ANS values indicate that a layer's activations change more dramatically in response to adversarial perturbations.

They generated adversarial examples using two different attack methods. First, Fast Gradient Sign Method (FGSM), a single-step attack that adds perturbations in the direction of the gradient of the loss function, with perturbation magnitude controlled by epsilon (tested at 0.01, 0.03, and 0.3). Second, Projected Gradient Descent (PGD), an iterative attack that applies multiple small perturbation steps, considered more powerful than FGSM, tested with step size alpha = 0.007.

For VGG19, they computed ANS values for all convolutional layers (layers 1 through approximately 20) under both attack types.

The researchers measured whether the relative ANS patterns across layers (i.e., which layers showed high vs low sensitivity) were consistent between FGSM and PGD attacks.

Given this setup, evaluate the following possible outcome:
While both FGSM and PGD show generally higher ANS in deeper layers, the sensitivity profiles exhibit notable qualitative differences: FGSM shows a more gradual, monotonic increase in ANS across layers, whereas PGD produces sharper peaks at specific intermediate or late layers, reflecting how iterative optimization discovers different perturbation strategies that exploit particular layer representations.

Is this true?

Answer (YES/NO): NO